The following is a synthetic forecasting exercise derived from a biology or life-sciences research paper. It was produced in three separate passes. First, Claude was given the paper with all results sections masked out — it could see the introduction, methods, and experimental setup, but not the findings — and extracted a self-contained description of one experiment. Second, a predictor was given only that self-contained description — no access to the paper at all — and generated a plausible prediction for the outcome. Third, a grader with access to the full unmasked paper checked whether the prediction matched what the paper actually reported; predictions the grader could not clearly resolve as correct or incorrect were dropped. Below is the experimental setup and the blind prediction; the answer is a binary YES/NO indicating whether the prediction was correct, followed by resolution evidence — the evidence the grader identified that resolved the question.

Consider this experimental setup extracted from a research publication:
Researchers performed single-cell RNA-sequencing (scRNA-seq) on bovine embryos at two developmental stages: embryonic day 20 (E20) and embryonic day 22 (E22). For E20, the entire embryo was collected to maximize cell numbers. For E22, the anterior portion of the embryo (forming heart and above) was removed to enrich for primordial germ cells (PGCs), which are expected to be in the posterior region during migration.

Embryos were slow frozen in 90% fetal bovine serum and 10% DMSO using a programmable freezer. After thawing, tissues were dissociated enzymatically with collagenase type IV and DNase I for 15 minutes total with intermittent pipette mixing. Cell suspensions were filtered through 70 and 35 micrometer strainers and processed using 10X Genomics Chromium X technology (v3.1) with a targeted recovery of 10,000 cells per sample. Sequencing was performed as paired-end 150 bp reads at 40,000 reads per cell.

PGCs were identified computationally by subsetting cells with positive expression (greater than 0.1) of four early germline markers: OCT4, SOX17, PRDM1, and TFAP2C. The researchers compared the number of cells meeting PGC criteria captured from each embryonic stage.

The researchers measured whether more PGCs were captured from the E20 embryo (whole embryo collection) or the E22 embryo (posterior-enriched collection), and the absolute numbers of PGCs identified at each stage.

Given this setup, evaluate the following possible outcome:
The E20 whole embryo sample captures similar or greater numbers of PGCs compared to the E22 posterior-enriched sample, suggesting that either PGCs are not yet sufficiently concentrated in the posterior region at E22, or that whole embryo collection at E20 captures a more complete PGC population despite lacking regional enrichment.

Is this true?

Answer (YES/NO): YES